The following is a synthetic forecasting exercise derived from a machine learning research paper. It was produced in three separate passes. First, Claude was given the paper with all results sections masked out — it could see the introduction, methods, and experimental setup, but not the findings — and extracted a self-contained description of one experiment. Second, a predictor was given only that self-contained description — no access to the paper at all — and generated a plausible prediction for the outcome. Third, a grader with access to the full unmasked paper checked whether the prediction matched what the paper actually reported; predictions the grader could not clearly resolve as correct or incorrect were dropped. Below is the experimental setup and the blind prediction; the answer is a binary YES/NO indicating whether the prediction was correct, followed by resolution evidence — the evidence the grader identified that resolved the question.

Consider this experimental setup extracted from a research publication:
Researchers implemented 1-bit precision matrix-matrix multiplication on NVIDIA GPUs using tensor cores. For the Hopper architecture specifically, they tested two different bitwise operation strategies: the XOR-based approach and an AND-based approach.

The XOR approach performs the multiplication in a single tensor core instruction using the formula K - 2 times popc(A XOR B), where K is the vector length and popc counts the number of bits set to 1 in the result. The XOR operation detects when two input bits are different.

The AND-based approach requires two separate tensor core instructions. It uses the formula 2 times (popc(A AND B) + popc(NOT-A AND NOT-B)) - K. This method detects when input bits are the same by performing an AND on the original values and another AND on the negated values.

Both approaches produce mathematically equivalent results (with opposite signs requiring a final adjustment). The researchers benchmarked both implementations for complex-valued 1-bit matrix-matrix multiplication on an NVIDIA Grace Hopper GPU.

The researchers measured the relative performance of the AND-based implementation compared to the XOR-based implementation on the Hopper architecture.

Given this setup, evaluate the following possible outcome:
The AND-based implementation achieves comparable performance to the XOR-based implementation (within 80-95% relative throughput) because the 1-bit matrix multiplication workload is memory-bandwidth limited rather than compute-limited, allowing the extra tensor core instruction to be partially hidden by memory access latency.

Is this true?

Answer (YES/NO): NO